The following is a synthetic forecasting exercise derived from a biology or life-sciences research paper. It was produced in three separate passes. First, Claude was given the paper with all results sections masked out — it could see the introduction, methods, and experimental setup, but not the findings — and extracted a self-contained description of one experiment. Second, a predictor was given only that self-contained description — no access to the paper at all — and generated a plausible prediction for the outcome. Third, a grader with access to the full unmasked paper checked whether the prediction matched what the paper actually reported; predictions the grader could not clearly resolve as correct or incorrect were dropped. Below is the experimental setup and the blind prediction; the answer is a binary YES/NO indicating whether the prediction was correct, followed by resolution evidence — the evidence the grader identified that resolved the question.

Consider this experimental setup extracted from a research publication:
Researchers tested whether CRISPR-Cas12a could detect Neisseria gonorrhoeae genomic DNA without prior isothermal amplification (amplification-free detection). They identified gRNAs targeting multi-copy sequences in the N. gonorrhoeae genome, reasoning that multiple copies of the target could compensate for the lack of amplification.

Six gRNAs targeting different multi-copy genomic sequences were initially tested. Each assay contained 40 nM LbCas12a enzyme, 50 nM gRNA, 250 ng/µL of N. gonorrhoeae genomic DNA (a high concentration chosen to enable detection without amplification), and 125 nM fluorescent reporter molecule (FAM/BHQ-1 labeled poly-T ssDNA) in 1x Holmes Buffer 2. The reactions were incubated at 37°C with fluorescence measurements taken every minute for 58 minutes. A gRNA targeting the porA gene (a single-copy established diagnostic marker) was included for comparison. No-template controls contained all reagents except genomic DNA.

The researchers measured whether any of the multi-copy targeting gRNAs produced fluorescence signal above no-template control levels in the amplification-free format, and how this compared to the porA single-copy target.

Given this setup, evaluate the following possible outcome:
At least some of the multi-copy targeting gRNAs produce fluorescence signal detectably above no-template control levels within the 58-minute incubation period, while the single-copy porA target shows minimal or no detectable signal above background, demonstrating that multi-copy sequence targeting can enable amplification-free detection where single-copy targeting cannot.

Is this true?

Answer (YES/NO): NO